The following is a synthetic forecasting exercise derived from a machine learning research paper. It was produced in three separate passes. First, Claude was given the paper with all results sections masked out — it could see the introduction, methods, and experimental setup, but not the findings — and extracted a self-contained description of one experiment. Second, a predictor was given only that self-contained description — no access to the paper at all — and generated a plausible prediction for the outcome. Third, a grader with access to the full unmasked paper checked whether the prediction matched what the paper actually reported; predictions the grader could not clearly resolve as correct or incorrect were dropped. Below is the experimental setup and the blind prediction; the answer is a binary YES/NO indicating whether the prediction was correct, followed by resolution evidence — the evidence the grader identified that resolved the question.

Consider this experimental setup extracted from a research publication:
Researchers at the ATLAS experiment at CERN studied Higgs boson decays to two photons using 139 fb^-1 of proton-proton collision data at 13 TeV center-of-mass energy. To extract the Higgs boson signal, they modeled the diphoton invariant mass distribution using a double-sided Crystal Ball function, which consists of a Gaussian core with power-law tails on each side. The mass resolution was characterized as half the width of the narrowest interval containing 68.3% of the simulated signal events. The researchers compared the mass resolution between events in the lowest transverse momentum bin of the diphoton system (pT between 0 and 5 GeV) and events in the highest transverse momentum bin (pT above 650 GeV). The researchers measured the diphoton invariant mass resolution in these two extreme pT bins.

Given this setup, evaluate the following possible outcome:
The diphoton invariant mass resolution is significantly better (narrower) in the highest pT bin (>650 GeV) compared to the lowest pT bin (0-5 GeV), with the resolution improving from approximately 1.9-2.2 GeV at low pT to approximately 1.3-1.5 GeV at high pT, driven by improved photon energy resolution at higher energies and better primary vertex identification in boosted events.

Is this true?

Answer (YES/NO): NO